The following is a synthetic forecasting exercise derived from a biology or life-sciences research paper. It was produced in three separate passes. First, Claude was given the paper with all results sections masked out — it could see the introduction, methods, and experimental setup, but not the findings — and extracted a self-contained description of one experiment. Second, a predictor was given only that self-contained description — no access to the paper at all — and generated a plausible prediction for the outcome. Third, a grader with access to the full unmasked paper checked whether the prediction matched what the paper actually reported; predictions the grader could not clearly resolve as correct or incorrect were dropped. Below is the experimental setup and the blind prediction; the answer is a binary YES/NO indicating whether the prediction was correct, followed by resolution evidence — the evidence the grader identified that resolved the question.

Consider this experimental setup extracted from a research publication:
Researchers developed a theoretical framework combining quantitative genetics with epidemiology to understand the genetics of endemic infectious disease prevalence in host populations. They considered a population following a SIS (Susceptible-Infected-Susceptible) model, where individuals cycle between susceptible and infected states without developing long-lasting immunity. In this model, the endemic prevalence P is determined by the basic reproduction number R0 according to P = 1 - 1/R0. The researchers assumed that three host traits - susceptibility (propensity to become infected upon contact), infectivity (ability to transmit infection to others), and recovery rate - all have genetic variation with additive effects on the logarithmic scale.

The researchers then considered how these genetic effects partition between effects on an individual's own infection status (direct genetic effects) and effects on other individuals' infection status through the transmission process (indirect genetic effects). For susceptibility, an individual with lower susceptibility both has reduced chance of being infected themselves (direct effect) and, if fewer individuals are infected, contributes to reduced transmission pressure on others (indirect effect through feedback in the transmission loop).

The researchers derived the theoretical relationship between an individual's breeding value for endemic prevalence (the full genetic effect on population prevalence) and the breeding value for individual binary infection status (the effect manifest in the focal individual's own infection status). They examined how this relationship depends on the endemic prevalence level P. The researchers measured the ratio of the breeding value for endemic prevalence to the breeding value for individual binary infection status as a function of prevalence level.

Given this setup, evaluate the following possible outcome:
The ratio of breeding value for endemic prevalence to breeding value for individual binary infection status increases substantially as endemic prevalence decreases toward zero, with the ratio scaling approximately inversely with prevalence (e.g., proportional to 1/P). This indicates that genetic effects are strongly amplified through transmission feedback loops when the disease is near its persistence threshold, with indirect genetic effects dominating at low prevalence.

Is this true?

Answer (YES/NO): YES